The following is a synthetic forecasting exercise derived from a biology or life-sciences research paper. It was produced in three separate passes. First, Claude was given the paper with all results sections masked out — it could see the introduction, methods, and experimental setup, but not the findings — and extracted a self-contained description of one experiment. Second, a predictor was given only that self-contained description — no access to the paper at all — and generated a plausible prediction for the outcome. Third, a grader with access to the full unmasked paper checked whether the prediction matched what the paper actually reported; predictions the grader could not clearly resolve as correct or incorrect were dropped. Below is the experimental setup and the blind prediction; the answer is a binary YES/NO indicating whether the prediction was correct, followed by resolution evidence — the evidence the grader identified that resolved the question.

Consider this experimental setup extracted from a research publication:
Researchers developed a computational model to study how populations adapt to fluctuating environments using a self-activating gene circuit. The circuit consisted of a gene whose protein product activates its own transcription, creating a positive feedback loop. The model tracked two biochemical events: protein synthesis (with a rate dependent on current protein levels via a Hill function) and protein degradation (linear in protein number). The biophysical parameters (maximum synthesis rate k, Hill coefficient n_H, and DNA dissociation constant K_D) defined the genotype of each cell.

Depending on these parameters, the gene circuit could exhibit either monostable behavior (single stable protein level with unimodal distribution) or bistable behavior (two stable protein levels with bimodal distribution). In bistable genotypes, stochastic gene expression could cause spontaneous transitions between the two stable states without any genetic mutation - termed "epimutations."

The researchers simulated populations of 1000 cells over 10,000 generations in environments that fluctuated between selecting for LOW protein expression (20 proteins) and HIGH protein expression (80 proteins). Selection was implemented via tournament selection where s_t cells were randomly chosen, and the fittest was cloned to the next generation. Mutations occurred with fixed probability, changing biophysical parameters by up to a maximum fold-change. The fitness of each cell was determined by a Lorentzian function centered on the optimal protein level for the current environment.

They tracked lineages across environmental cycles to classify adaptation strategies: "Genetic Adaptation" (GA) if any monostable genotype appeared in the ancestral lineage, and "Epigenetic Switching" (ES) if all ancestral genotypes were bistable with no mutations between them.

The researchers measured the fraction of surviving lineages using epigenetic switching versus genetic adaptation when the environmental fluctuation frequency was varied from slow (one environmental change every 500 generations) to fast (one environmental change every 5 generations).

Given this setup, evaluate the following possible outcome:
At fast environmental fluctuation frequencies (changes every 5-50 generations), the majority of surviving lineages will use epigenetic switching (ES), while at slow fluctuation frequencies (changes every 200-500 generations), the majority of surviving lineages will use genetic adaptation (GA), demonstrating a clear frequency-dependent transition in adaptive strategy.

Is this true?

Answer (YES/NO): NO